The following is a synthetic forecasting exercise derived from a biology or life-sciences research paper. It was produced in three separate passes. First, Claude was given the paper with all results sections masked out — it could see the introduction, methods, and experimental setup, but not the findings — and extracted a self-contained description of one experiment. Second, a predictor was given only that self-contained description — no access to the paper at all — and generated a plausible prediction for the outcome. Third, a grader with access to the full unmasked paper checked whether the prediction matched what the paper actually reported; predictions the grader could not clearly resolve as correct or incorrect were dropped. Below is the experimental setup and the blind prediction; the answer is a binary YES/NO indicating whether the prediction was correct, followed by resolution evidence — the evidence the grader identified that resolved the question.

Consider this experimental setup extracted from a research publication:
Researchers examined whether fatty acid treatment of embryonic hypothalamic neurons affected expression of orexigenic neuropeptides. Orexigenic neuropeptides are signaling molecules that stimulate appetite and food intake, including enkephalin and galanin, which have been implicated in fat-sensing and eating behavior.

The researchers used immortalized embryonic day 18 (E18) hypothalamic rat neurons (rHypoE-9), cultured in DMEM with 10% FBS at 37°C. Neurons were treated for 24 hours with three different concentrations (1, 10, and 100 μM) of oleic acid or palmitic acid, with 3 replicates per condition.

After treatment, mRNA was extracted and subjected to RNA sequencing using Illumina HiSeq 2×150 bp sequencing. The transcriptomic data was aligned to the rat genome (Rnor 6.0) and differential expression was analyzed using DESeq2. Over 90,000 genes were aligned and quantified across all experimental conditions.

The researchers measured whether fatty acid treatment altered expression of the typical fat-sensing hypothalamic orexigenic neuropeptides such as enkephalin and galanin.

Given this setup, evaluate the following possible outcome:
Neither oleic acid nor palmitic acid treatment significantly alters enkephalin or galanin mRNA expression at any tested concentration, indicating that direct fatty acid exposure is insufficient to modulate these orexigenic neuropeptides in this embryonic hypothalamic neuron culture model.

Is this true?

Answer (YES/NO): YES